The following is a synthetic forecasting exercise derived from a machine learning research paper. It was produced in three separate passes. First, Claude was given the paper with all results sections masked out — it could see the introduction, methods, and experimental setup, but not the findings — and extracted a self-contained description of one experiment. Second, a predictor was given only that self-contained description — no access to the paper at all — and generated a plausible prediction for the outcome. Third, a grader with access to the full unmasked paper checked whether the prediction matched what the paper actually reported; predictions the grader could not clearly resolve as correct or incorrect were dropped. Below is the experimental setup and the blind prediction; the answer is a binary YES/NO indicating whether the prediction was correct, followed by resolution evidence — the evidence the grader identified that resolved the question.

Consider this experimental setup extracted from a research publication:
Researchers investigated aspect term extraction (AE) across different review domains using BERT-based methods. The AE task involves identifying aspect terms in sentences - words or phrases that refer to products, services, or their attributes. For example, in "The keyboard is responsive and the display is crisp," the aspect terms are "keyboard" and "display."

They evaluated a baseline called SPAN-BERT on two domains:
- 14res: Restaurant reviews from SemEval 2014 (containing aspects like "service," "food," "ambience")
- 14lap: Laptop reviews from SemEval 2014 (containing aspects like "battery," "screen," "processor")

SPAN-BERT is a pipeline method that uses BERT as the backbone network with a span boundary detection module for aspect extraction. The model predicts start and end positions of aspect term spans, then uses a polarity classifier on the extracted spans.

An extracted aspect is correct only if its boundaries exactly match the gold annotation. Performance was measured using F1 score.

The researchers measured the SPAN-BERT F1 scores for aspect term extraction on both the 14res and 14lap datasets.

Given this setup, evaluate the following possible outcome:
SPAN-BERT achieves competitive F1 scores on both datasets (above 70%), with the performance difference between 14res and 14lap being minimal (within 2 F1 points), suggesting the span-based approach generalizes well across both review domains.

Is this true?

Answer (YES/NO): NO